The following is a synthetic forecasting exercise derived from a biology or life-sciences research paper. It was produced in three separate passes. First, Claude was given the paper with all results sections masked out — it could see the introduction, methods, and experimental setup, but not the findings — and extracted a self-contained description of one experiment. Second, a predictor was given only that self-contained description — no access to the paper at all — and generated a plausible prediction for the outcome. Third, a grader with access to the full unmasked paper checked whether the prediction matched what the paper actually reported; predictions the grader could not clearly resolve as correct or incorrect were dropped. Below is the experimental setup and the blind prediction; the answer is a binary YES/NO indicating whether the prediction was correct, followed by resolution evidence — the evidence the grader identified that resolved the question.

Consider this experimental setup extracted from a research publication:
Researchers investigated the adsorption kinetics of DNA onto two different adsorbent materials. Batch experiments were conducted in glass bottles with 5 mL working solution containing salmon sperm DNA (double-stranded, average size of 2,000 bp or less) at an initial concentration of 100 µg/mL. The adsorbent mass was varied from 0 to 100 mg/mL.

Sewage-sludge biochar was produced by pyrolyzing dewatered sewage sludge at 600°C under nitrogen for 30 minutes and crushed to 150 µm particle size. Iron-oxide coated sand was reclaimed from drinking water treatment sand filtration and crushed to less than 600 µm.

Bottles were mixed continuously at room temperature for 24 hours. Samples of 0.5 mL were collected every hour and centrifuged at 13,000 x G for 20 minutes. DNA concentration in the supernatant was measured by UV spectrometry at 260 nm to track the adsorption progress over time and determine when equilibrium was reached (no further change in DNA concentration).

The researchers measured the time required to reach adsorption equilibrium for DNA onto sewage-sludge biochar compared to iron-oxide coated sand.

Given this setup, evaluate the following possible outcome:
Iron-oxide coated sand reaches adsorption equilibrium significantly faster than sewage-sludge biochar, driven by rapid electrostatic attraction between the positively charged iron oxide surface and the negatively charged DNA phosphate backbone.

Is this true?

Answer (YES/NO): NO